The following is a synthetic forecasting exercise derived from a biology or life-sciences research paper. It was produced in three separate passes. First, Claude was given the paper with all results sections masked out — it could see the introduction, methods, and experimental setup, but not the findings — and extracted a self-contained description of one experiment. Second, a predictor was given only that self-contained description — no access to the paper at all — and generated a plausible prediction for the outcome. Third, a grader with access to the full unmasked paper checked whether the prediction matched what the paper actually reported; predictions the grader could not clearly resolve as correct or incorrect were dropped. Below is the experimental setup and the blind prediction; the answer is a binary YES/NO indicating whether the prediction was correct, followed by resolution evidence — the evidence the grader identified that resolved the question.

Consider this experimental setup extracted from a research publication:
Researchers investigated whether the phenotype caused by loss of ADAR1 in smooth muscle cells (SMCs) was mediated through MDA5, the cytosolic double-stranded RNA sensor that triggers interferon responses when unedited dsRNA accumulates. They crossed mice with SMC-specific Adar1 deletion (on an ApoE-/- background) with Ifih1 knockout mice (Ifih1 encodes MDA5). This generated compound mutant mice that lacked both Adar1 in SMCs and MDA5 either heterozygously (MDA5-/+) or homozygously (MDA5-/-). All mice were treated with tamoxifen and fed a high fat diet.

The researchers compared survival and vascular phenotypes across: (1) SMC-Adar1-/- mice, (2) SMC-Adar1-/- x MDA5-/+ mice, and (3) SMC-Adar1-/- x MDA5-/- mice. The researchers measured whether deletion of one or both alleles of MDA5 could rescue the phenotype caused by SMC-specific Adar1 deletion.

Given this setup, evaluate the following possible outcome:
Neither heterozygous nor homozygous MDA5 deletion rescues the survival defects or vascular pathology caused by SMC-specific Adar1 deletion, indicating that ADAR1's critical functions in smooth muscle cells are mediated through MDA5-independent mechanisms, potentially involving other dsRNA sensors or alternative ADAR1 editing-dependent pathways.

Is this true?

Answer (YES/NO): NO